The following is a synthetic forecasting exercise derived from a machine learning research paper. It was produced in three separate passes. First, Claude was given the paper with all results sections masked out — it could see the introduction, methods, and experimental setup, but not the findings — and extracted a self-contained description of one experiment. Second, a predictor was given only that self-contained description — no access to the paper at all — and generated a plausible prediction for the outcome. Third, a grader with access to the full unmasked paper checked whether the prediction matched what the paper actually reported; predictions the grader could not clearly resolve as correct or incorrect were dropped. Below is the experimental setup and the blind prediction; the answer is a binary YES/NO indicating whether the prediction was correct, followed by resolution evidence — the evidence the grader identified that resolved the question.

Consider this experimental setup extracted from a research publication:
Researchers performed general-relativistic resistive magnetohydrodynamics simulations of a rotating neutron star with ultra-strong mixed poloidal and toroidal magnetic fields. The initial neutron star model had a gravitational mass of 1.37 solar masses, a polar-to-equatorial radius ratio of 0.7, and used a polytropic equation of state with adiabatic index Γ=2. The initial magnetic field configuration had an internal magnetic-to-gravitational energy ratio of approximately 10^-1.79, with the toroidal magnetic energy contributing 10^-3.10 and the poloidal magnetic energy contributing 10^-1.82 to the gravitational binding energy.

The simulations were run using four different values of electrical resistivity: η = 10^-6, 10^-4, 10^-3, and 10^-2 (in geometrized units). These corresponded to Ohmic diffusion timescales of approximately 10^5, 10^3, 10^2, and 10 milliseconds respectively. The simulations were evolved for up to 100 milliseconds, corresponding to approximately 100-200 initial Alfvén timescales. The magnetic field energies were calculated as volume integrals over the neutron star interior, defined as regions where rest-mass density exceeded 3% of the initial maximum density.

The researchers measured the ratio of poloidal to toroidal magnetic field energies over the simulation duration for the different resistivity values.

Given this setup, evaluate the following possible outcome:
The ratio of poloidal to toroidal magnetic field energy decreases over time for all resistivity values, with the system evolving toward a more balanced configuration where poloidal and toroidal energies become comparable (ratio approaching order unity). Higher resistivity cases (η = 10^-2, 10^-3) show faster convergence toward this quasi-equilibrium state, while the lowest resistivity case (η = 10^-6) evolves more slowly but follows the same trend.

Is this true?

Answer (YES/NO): NO